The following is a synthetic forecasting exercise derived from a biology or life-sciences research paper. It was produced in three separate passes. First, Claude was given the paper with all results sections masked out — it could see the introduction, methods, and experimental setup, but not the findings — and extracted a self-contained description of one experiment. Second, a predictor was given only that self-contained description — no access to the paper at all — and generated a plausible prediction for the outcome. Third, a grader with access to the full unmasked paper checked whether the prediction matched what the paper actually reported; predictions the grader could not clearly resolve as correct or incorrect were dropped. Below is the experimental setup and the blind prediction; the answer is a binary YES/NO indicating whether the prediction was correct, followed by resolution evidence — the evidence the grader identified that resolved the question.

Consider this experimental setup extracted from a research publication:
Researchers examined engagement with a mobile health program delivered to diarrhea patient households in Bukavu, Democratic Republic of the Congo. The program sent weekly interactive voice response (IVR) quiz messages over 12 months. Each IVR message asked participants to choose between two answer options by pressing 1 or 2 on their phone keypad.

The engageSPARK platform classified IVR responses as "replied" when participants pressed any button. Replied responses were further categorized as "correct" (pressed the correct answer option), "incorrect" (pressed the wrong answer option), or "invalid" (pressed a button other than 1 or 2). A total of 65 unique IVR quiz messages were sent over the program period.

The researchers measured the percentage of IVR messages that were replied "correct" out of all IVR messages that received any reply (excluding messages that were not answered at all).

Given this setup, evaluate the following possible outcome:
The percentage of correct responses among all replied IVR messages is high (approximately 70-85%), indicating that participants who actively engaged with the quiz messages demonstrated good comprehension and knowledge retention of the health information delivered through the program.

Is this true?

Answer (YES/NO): NO